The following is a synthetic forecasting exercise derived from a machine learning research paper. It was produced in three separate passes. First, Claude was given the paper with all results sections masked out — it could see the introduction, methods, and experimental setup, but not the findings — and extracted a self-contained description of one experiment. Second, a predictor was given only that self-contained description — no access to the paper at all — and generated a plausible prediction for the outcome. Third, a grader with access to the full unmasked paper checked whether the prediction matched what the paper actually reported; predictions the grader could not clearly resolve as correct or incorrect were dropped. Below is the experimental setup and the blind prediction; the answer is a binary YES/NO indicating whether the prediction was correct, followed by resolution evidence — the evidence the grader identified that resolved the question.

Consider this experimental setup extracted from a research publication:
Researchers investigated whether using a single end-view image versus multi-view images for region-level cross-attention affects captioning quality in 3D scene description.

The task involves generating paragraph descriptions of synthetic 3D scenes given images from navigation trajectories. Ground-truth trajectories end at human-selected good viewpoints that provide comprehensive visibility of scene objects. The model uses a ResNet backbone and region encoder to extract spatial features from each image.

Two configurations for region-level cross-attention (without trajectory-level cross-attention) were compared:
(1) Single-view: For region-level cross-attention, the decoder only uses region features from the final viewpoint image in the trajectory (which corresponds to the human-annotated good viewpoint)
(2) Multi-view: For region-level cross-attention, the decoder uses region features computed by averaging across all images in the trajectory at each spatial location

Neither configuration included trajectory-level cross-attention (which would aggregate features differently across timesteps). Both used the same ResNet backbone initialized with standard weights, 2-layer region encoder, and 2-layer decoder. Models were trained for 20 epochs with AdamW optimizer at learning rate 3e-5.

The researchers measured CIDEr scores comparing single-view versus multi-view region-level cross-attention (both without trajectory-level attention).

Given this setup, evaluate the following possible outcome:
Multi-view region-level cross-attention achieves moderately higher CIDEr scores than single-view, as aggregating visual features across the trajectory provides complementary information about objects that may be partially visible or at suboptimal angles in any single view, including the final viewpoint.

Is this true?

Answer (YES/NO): NO